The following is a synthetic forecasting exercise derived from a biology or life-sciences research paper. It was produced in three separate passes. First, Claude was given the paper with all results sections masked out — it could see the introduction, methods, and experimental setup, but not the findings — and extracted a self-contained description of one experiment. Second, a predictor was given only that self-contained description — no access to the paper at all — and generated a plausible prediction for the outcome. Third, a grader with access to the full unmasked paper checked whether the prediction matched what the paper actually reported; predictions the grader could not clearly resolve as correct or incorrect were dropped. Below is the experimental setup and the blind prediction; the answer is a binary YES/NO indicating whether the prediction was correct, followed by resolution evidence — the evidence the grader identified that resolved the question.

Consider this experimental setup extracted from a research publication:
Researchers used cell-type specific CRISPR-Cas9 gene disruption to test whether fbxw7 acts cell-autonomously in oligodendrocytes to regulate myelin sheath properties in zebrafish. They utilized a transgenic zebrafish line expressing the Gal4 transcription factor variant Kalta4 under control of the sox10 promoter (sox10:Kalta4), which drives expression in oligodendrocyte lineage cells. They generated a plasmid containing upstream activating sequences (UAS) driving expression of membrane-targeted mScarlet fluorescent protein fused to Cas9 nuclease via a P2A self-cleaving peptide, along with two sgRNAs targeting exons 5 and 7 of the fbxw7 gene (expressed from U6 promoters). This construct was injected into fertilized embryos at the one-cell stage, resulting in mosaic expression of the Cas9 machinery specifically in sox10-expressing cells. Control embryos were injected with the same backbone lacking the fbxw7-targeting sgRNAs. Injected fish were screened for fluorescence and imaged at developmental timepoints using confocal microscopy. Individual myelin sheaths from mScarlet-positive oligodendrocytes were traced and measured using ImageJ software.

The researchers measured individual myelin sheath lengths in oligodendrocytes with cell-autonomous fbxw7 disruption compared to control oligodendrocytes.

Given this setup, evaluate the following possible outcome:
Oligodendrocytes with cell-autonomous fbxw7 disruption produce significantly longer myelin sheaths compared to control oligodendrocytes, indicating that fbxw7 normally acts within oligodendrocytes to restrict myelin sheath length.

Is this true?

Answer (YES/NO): YES